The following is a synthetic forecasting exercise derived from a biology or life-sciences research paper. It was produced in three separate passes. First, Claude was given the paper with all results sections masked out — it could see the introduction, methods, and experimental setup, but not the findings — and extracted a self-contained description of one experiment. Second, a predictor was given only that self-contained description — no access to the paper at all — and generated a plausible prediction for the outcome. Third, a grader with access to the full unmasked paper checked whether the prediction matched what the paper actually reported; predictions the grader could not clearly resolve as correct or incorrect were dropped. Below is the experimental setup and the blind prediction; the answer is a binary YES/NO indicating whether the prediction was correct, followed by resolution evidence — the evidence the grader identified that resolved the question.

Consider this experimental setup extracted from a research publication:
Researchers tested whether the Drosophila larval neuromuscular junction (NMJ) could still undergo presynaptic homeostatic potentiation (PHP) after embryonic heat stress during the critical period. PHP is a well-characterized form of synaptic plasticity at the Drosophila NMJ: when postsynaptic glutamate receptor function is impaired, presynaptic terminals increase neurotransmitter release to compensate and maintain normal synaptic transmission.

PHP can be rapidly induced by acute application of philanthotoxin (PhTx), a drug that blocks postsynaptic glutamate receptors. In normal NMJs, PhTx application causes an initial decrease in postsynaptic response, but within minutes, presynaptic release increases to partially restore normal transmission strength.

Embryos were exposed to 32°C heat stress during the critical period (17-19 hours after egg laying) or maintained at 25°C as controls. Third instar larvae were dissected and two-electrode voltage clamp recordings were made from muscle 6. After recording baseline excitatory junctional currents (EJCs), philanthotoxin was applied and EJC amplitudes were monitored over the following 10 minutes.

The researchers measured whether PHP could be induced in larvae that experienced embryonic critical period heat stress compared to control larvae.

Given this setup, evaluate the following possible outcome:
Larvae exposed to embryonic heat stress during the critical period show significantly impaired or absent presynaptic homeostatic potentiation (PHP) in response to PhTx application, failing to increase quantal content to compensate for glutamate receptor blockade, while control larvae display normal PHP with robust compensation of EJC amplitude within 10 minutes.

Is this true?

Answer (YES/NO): NO